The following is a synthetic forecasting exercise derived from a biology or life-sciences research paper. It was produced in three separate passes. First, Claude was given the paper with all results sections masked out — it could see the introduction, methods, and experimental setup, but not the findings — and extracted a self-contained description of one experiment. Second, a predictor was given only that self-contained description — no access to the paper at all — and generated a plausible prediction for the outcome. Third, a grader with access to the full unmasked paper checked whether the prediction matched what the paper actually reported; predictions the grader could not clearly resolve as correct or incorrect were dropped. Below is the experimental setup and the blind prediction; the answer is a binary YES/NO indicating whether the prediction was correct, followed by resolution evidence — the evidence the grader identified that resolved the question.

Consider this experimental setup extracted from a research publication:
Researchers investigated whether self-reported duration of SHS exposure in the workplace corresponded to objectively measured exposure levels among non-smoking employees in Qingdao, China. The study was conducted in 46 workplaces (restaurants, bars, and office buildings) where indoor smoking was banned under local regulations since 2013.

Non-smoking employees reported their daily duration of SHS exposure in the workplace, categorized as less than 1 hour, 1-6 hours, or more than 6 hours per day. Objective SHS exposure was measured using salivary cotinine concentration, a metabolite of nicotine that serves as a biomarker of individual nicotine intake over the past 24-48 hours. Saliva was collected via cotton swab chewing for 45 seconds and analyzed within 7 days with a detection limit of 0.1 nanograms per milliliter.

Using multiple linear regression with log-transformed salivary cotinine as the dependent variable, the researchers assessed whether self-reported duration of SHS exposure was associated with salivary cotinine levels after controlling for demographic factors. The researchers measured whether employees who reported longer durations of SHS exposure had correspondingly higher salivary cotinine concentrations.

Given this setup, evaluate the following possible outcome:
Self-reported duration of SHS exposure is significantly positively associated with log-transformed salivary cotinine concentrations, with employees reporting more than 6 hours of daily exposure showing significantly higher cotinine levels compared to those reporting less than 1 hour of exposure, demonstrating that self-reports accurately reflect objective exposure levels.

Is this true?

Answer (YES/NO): YES